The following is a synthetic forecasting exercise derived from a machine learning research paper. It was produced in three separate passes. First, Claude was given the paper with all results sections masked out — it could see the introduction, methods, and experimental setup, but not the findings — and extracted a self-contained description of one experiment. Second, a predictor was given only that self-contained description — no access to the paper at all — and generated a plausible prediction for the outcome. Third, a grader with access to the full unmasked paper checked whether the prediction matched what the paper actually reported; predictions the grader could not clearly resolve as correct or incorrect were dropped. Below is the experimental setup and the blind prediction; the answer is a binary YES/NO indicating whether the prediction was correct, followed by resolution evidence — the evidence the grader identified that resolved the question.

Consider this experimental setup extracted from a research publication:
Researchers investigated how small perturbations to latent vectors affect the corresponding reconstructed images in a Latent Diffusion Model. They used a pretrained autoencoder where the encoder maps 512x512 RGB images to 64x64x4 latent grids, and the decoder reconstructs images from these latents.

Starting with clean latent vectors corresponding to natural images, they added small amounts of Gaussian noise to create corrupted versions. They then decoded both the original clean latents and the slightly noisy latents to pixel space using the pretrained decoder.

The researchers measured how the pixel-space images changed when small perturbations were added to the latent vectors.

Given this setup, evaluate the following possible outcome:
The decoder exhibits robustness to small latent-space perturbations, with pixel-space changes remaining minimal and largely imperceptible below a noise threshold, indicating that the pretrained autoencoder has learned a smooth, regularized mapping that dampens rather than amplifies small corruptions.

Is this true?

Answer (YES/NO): YES